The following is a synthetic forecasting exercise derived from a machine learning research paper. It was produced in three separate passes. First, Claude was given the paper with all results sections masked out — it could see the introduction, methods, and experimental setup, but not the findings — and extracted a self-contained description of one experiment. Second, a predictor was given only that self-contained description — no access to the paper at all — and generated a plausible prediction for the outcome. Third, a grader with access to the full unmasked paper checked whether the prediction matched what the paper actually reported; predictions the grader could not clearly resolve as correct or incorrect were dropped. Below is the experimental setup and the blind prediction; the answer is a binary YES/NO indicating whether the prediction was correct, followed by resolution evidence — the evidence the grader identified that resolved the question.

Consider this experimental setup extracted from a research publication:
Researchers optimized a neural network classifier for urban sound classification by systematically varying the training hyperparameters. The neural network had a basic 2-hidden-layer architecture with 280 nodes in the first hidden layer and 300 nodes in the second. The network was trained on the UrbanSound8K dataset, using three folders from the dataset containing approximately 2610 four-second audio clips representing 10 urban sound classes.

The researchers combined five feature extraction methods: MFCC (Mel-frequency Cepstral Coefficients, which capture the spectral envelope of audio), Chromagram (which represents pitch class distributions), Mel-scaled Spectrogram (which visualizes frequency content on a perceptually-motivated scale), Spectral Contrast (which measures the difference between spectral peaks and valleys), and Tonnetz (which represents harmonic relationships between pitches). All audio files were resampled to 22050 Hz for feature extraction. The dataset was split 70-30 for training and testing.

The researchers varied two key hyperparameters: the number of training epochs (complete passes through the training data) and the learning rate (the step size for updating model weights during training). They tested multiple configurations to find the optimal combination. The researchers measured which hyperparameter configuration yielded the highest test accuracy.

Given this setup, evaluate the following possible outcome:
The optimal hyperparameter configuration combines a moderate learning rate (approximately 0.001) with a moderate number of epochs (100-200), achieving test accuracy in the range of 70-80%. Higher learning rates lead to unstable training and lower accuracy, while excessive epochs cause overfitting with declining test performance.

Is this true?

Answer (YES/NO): NO